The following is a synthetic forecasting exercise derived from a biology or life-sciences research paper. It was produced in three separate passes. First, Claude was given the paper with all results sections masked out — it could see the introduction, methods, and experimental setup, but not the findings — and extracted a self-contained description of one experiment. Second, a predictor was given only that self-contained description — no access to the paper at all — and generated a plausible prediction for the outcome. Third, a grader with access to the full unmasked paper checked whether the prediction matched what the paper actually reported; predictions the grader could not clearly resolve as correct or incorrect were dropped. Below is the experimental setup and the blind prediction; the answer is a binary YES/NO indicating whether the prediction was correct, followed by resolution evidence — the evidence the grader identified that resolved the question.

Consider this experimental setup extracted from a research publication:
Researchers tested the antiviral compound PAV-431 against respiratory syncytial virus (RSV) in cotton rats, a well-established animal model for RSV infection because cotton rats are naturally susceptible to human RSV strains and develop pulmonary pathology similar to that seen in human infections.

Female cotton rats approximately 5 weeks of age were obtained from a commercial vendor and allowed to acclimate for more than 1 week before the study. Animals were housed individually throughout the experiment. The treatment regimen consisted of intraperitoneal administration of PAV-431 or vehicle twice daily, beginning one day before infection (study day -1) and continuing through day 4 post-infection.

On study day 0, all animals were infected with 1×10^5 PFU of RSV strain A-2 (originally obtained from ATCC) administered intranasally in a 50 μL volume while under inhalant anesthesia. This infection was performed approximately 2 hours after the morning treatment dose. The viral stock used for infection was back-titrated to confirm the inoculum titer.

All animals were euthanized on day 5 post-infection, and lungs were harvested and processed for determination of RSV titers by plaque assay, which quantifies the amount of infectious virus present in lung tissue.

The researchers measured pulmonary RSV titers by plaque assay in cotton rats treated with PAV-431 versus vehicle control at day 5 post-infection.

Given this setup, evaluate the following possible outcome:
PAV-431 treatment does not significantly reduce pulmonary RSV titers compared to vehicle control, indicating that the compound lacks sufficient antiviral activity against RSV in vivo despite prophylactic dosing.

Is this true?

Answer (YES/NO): NO